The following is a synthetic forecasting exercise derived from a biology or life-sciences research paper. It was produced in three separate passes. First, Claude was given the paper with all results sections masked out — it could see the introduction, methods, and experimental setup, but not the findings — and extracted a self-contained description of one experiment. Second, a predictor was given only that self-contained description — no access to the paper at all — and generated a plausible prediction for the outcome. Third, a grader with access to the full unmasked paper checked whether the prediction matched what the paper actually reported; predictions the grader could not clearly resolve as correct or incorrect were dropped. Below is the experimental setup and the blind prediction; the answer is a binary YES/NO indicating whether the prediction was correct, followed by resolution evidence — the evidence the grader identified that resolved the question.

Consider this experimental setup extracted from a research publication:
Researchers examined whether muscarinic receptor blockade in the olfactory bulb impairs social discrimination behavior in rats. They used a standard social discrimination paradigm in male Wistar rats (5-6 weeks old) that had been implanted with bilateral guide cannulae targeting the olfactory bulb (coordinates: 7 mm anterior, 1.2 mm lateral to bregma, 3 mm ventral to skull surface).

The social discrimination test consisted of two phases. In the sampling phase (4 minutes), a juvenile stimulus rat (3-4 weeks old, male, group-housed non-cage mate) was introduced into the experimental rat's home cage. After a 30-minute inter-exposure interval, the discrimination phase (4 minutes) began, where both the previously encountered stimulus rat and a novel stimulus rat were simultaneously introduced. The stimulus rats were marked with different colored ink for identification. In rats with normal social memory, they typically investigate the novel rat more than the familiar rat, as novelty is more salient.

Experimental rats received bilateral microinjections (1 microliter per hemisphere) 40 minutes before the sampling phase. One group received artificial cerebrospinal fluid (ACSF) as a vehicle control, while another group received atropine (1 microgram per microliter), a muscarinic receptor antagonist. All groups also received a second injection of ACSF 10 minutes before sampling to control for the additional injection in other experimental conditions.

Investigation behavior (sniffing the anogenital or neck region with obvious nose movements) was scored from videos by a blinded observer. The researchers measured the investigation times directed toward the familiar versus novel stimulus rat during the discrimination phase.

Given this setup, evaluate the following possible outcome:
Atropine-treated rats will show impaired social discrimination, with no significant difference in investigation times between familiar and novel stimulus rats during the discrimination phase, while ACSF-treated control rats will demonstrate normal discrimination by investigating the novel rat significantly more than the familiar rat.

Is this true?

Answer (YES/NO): YES